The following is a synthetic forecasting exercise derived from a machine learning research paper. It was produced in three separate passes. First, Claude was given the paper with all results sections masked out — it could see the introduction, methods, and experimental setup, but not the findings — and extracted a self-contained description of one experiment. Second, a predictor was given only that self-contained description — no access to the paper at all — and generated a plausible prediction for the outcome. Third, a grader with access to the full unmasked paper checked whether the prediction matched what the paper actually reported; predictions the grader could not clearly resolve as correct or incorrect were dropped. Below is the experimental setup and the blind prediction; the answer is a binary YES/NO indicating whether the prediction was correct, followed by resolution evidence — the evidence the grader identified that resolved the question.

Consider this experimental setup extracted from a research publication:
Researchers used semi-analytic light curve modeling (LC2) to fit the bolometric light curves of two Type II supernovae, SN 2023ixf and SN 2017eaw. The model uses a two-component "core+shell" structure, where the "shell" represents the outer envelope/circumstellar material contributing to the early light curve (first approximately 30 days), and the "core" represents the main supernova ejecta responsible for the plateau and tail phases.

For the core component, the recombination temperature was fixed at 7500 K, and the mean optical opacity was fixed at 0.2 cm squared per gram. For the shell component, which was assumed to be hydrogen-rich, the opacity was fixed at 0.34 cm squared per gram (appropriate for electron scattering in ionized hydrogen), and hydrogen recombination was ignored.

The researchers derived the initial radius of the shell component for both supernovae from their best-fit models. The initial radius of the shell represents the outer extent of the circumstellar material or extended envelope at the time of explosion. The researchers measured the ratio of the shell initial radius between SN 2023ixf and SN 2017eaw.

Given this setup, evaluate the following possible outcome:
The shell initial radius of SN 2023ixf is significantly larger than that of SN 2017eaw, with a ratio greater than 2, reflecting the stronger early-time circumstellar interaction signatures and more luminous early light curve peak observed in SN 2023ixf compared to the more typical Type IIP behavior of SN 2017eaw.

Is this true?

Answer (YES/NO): YES